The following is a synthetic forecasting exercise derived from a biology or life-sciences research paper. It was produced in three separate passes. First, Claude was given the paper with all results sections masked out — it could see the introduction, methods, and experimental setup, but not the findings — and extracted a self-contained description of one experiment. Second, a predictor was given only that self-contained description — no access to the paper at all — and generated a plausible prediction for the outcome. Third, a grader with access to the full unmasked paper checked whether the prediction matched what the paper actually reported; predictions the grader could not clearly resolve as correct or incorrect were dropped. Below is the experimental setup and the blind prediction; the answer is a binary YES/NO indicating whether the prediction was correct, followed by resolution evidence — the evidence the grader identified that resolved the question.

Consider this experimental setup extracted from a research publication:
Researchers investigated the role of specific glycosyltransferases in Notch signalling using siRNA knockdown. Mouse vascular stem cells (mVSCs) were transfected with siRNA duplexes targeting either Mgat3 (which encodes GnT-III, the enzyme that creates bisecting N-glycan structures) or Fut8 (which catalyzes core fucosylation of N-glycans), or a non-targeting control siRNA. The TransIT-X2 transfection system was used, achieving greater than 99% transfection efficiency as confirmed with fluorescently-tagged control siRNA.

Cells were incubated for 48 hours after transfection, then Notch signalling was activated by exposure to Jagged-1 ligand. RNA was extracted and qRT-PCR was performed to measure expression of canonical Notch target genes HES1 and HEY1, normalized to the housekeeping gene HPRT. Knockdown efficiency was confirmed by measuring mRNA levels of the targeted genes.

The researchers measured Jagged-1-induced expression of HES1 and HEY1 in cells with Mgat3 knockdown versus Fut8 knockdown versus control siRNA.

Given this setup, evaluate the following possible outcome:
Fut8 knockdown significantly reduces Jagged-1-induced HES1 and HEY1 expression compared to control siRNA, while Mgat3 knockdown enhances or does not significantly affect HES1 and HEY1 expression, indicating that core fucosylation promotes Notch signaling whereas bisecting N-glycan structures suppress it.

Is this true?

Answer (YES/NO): NO